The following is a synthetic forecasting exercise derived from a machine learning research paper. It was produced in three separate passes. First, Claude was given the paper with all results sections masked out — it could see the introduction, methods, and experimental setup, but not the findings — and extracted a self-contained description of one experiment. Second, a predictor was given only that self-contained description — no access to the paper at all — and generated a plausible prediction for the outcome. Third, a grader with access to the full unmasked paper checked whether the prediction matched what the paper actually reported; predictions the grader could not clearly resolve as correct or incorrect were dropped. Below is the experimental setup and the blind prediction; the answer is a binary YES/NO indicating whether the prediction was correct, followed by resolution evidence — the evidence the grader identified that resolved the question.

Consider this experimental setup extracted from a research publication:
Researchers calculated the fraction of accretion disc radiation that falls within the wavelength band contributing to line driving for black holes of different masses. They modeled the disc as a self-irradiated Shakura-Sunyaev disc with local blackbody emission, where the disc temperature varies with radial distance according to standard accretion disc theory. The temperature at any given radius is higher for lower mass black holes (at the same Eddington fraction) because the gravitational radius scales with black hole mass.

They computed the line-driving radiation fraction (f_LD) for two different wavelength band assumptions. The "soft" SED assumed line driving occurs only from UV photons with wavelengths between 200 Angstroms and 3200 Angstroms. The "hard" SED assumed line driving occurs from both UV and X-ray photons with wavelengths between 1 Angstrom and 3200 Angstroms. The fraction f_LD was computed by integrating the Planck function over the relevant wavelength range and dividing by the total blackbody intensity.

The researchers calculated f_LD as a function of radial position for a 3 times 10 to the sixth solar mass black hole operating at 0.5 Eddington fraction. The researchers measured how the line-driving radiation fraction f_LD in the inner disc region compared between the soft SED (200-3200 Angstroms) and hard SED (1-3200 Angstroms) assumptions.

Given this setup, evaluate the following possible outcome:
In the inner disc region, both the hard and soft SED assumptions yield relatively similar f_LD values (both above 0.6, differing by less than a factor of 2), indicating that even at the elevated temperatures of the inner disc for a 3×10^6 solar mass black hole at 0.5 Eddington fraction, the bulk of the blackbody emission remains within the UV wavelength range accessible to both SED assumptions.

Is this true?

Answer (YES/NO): NO